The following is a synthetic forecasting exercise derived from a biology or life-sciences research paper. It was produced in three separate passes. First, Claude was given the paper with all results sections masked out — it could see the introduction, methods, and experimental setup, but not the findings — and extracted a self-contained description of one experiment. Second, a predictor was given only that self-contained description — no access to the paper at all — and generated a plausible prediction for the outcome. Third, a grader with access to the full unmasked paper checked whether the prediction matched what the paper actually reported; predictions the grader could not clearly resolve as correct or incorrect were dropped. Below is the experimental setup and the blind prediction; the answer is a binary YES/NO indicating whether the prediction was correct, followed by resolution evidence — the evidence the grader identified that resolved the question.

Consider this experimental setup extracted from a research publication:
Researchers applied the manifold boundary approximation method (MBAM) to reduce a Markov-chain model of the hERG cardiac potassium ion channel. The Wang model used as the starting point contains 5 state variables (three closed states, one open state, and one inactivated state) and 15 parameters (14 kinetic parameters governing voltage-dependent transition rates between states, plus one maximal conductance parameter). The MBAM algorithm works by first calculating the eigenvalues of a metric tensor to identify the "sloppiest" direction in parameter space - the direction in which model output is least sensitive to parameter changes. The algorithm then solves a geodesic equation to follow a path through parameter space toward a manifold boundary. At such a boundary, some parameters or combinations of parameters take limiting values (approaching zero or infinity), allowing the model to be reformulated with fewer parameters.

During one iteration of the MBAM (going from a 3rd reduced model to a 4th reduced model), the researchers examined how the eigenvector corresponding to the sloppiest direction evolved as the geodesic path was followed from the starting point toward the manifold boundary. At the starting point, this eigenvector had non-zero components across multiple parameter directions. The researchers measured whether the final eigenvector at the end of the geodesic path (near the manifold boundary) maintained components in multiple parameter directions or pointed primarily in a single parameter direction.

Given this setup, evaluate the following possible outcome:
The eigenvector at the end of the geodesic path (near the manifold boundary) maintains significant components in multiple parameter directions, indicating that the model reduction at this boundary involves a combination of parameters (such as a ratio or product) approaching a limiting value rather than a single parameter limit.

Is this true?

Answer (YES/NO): NO